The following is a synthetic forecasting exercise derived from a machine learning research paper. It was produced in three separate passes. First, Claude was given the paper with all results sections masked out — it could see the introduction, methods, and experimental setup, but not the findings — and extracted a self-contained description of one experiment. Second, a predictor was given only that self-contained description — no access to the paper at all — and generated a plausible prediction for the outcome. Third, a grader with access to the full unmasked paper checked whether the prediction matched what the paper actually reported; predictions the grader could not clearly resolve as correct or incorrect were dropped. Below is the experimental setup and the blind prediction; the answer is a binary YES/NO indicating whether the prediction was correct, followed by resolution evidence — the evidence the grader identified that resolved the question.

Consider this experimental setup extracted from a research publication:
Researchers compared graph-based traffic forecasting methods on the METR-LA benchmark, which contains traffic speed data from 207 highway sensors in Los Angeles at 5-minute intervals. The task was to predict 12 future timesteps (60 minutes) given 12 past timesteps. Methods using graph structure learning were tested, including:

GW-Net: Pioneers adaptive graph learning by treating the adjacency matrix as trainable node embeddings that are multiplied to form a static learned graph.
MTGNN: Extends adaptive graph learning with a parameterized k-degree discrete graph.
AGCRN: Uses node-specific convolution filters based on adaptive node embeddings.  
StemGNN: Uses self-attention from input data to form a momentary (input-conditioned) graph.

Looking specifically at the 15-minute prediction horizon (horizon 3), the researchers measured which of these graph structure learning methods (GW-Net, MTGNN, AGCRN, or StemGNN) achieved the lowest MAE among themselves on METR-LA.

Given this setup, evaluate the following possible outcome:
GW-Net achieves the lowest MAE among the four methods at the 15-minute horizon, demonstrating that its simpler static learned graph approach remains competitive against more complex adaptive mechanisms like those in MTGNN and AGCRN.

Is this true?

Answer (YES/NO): NO